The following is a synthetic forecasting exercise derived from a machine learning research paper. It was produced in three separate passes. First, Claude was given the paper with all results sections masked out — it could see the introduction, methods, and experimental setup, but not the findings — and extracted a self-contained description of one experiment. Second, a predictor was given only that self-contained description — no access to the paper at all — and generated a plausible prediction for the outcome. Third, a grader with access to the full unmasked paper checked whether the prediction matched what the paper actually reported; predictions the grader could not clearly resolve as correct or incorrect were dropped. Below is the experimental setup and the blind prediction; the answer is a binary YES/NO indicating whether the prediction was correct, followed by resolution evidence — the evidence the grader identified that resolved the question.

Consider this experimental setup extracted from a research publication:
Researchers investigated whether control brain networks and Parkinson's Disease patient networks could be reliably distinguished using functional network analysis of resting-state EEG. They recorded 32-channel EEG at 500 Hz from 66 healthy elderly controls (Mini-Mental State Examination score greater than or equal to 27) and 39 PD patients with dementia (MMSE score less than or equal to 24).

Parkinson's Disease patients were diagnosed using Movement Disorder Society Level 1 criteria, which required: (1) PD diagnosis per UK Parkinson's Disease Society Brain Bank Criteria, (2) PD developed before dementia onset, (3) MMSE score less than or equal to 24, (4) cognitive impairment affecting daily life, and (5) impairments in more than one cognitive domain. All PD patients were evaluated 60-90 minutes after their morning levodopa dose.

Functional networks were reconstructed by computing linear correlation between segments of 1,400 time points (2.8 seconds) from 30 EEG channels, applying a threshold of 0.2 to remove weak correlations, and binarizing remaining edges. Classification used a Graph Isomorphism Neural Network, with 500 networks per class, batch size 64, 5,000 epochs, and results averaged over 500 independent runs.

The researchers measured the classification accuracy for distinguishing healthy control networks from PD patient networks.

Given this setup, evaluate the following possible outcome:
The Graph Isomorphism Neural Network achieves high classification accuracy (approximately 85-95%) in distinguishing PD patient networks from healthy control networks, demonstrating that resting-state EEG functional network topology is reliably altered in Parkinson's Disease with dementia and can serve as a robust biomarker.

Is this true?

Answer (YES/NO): NO